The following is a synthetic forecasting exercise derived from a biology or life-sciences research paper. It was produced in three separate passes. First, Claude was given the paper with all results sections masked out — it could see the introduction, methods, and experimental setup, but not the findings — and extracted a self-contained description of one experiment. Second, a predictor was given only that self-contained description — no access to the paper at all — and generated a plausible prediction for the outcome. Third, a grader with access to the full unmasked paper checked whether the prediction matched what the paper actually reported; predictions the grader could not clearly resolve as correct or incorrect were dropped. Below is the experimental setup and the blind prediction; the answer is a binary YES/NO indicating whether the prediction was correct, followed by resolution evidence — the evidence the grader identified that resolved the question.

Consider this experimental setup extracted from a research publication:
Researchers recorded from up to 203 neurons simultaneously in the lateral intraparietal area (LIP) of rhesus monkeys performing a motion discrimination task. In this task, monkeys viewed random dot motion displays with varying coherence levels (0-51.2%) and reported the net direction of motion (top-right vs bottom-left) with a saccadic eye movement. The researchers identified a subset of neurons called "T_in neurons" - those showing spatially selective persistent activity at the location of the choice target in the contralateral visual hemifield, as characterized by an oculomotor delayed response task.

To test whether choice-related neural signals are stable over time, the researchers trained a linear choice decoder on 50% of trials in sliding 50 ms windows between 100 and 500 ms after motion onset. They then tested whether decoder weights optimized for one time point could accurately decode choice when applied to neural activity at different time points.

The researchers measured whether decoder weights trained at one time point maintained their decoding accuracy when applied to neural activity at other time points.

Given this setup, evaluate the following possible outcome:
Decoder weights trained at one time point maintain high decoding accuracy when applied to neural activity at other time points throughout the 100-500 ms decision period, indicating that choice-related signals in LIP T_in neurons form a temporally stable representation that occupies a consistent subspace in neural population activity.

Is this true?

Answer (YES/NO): YES